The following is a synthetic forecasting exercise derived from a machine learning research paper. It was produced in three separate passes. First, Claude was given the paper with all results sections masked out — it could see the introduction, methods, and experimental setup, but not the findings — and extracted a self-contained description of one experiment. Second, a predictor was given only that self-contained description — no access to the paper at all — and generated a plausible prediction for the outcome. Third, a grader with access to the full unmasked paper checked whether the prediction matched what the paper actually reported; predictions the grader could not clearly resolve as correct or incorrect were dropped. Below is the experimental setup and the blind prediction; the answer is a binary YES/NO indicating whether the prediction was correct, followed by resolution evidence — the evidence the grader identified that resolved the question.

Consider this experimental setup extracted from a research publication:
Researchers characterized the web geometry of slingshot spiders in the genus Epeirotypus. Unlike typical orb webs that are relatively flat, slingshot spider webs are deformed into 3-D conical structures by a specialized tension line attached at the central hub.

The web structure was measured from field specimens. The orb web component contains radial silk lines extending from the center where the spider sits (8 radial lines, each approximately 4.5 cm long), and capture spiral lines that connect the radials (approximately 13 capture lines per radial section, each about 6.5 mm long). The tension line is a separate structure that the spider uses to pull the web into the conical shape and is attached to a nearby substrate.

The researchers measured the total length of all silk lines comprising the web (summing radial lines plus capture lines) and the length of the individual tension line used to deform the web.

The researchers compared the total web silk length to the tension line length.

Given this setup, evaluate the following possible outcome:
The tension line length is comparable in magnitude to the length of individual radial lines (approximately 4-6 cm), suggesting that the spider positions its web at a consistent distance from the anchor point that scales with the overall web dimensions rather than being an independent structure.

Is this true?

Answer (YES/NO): YES